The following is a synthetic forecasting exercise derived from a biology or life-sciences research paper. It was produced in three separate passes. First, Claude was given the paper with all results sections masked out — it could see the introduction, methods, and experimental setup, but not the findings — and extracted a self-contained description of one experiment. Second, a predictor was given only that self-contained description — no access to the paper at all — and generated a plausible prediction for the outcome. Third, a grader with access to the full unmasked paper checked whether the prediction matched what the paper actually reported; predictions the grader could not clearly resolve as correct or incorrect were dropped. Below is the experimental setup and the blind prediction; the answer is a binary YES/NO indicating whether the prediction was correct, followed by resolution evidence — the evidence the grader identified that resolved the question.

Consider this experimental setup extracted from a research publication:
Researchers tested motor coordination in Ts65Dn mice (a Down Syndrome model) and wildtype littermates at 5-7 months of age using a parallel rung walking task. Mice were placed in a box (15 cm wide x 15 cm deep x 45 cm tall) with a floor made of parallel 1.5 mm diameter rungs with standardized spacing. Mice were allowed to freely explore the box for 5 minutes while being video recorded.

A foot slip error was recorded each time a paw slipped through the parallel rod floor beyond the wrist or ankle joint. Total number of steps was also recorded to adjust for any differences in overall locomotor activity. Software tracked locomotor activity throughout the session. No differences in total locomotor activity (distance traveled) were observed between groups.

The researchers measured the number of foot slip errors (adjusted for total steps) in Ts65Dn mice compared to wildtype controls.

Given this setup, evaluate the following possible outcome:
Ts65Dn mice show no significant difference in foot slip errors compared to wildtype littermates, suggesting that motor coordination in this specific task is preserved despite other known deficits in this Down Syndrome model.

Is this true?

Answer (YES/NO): NO